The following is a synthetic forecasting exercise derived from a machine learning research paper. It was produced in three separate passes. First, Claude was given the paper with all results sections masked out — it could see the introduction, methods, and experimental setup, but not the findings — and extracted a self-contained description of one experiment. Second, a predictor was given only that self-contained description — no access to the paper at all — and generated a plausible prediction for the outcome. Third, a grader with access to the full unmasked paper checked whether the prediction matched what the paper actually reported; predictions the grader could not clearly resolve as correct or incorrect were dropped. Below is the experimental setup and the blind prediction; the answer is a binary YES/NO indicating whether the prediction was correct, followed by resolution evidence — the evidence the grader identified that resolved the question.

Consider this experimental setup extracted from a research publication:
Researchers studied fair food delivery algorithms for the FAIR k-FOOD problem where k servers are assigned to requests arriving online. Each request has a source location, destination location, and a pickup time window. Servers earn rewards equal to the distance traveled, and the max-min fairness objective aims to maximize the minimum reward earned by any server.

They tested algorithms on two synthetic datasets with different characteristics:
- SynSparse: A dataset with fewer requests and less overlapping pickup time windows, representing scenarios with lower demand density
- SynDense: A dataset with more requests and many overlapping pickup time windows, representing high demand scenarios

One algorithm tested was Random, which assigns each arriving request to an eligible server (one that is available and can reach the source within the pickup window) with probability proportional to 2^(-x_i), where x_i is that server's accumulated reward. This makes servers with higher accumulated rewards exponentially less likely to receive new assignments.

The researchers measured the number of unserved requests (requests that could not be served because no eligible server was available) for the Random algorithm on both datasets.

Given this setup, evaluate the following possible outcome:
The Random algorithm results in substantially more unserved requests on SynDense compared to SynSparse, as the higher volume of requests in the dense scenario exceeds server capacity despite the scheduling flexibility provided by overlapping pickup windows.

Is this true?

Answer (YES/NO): NO